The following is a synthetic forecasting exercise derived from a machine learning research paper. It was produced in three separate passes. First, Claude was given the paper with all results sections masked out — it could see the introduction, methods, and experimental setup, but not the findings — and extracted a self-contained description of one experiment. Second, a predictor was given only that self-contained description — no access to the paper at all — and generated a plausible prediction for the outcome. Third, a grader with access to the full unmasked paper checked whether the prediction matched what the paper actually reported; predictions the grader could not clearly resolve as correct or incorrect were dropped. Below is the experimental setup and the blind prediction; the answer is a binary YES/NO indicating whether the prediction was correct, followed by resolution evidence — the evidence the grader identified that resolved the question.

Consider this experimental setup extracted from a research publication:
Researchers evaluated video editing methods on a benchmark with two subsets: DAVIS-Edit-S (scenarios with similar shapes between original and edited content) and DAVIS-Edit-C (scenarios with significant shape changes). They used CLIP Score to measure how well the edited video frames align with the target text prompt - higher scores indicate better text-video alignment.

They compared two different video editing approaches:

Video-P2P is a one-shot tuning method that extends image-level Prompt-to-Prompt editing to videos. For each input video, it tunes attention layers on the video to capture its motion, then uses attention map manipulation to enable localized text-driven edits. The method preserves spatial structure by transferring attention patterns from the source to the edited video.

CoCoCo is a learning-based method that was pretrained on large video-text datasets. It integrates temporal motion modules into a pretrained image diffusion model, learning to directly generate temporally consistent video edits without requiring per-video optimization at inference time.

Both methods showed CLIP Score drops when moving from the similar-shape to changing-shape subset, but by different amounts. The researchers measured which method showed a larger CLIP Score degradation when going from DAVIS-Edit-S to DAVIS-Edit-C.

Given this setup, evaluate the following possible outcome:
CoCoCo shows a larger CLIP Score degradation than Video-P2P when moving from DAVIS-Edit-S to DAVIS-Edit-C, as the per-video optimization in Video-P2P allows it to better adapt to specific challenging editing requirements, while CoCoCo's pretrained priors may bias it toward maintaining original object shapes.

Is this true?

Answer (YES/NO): YES